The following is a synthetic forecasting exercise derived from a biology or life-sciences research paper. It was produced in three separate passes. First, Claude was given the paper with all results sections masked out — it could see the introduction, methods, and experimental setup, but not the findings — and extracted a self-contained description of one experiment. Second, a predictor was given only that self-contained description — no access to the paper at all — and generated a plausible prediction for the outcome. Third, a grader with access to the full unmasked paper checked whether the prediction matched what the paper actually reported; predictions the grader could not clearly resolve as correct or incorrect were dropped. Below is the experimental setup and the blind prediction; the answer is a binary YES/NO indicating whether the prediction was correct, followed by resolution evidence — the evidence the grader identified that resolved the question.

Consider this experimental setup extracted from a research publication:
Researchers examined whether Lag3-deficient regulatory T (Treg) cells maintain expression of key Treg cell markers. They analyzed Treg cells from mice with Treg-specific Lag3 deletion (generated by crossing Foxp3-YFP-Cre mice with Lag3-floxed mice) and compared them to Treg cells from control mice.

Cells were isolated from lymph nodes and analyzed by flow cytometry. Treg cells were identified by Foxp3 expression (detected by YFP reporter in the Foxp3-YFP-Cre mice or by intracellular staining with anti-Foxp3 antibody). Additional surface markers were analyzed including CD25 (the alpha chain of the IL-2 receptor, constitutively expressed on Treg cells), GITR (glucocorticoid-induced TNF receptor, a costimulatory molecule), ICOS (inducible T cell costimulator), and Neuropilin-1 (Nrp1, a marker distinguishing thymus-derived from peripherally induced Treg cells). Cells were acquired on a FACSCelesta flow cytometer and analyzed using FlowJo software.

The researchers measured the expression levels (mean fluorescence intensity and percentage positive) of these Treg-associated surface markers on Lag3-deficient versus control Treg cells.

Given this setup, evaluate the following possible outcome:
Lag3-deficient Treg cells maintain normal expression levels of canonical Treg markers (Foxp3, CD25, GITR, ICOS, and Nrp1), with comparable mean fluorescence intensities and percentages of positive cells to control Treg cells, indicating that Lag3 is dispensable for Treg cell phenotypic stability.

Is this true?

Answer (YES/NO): YES